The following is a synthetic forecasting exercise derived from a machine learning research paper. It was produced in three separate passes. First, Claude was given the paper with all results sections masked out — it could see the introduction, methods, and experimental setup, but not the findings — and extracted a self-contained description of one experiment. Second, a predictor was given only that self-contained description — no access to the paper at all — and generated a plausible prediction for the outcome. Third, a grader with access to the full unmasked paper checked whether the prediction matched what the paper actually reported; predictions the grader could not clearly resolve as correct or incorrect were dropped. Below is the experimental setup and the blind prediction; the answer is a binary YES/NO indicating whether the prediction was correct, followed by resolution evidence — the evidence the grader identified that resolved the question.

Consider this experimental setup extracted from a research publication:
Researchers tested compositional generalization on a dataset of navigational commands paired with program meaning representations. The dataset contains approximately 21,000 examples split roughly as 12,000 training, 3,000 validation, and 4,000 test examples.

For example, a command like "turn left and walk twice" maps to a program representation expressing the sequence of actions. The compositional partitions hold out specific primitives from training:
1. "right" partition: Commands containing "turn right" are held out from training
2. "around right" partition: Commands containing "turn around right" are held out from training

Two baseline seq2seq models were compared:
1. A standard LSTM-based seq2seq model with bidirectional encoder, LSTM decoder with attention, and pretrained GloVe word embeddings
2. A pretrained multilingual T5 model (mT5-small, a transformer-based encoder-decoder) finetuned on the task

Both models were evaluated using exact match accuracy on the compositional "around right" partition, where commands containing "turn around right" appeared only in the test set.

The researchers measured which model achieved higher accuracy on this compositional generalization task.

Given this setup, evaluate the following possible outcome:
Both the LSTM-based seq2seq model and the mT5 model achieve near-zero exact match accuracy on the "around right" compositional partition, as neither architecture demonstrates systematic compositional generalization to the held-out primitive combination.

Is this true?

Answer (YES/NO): NO